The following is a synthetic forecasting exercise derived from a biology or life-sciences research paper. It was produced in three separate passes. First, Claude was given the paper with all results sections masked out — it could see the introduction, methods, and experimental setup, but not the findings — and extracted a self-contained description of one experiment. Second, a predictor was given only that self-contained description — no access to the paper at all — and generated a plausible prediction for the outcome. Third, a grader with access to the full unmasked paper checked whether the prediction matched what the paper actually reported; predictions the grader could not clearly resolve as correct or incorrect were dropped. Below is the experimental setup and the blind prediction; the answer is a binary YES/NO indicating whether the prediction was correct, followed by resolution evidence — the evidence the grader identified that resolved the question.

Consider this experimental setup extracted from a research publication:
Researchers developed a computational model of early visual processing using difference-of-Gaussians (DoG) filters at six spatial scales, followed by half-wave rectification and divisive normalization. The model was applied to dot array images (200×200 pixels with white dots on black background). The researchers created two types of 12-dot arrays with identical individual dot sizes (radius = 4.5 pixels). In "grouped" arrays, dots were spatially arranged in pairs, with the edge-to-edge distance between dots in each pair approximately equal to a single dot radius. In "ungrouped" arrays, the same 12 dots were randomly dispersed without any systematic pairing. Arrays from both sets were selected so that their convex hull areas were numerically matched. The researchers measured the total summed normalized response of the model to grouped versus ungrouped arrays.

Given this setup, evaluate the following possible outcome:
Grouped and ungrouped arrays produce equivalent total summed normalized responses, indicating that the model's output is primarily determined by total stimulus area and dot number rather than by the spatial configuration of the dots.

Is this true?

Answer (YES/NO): NO